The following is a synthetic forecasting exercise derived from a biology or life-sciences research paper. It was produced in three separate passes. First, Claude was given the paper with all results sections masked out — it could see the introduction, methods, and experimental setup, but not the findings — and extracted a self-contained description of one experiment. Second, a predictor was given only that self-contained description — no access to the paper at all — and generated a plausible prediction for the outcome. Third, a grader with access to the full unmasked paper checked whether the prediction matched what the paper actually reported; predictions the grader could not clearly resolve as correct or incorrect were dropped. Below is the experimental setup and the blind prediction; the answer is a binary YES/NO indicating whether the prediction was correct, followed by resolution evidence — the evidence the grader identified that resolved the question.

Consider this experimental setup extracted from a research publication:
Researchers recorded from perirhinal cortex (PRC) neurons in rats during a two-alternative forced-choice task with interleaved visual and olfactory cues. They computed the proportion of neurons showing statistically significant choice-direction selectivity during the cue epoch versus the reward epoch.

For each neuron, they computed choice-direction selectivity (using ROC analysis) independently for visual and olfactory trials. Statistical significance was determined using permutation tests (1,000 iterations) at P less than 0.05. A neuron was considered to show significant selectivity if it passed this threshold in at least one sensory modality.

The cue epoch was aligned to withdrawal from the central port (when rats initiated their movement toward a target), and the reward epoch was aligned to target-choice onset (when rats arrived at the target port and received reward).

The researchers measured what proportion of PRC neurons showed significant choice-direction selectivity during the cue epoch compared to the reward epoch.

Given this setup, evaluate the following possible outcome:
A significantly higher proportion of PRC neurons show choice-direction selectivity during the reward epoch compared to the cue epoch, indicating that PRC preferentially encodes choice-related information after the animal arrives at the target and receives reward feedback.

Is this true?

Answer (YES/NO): YES